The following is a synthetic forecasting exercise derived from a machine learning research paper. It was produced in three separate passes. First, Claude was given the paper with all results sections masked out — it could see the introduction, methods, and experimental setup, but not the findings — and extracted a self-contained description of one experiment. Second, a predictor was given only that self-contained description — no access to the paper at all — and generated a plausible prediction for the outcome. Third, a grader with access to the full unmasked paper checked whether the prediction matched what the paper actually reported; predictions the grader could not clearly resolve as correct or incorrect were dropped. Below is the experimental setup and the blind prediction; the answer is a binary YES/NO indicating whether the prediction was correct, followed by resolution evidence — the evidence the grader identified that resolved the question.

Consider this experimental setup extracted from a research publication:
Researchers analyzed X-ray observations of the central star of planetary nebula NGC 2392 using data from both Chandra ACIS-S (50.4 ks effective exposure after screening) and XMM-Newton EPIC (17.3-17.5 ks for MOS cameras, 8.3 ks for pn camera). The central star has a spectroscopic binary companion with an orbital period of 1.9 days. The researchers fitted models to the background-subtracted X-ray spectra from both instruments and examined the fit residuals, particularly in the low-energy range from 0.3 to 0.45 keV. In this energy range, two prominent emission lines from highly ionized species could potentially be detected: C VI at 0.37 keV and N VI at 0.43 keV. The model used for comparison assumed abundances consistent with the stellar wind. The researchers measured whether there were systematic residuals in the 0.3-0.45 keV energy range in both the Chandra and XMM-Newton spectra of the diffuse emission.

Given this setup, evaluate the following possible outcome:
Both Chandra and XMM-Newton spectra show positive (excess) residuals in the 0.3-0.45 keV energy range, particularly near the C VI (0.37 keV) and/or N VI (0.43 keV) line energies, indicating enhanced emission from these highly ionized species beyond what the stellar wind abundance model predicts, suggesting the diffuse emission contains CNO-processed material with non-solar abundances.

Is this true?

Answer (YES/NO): YES